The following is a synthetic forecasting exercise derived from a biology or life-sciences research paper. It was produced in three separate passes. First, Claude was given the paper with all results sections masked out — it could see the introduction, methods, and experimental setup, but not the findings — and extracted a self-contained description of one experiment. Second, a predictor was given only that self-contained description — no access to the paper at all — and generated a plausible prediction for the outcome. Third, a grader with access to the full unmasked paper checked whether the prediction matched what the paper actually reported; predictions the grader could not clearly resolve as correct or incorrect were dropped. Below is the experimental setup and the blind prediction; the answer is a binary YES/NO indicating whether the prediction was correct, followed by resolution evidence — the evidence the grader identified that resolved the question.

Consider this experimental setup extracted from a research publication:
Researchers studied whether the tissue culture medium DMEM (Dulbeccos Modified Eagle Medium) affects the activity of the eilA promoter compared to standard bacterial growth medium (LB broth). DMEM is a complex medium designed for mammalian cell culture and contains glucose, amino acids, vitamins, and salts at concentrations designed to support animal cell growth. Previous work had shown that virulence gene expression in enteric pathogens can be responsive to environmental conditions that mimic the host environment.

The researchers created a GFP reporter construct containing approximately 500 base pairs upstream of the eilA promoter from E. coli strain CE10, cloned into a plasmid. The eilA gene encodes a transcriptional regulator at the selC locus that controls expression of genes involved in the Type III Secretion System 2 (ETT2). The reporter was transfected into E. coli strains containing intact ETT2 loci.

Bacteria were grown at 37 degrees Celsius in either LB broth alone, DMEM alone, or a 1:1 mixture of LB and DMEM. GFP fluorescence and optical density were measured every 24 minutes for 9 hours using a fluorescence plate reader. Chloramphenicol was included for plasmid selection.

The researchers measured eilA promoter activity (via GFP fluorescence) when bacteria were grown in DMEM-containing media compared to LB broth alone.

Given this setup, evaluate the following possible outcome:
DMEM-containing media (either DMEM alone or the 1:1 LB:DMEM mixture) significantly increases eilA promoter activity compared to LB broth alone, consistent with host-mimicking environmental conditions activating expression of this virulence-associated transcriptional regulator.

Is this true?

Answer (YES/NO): YES